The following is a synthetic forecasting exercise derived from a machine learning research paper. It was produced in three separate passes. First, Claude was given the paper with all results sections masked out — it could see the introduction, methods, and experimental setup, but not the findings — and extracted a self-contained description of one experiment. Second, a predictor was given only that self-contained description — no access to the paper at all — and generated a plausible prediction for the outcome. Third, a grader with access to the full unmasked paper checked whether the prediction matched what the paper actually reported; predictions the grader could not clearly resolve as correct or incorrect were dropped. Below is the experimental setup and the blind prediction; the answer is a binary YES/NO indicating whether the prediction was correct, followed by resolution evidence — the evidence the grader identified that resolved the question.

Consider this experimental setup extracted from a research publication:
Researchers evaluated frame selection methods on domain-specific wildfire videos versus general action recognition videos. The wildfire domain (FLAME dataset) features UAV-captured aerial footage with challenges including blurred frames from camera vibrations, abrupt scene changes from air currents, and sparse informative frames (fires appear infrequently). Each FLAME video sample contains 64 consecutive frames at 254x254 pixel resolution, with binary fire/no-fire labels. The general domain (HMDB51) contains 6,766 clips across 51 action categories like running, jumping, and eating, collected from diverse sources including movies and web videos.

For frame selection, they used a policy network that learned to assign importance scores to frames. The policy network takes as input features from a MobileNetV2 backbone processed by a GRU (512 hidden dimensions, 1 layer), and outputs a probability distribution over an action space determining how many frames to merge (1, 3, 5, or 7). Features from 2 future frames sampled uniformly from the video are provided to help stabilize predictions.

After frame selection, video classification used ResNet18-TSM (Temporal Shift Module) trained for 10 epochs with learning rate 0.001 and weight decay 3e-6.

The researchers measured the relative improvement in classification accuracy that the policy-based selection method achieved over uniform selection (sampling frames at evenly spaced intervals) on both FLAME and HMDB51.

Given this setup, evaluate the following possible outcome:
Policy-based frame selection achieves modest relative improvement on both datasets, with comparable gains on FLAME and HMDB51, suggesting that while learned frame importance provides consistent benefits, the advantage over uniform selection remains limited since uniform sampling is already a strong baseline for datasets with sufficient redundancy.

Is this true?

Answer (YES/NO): NO